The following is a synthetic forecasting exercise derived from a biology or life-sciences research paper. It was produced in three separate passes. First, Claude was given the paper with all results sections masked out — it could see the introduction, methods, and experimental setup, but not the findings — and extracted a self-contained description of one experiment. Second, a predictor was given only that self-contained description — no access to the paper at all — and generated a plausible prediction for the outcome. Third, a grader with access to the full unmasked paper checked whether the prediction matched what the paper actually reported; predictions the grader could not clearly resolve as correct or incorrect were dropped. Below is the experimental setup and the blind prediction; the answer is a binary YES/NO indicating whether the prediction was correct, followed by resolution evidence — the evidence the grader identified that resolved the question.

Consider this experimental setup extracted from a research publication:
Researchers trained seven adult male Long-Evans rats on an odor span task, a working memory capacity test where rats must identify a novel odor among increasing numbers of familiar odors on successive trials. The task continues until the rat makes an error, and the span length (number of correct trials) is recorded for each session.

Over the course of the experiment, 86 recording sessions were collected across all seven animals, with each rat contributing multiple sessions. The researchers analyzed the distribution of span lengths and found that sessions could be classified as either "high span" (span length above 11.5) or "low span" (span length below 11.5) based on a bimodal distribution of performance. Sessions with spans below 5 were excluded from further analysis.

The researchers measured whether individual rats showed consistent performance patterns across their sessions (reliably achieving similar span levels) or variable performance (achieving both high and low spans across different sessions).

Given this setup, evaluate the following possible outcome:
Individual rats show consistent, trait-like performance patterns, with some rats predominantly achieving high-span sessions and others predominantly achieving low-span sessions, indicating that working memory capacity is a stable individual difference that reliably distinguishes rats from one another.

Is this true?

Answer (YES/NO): NO